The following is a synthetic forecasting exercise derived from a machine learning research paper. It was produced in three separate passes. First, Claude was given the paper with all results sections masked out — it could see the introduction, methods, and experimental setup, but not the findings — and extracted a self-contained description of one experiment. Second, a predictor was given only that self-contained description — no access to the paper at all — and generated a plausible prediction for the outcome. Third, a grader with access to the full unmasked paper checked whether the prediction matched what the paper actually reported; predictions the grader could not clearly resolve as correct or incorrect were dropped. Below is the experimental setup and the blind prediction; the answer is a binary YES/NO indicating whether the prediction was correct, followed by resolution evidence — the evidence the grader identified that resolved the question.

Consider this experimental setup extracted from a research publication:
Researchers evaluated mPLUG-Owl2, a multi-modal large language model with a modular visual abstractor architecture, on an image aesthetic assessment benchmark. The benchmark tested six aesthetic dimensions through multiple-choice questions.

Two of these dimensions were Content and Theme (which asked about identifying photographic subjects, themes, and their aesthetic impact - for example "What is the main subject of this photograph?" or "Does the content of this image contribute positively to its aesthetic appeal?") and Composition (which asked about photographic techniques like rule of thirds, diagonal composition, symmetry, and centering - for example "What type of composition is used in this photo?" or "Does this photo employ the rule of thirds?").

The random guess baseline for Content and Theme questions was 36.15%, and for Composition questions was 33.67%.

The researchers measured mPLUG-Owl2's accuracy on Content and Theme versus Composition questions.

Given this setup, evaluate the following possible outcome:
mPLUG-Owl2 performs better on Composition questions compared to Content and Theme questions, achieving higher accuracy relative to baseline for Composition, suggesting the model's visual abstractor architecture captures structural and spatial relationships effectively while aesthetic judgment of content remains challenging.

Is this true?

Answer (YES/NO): NO